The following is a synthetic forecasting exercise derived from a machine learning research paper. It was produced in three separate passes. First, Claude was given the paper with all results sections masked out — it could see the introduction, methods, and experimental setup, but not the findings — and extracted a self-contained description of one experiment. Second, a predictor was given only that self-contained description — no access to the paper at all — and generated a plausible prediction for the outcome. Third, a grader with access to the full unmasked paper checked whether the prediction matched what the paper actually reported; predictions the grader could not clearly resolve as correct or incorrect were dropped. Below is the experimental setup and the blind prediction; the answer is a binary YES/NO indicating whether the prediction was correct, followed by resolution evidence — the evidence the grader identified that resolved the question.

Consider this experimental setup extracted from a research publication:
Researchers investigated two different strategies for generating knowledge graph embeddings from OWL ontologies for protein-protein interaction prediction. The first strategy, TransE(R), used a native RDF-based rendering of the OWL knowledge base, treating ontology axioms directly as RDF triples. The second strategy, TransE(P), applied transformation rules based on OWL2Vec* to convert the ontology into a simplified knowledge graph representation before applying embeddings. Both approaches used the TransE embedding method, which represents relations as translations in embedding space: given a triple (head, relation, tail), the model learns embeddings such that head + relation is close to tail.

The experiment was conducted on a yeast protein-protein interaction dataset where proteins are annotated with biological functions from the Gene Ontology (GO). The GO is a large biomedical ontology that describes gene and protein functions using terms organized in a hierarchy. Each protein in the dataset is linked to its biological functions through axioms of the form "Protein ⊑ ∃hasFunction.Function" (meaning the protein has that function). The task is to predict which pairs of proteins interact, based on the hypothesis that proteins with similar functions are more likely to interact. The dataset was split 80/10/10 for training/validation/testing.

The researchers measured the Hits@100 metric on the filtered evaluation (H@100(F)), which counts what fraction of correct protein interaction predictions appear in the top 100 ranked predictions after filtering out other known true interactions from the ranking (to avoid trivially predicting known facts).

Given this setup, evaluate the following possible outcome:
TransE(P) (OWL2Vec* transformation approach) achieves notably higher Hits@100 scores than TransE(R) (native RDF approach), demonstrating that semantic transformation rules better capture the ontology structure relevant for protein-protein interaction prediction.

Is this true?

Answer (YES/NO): YES